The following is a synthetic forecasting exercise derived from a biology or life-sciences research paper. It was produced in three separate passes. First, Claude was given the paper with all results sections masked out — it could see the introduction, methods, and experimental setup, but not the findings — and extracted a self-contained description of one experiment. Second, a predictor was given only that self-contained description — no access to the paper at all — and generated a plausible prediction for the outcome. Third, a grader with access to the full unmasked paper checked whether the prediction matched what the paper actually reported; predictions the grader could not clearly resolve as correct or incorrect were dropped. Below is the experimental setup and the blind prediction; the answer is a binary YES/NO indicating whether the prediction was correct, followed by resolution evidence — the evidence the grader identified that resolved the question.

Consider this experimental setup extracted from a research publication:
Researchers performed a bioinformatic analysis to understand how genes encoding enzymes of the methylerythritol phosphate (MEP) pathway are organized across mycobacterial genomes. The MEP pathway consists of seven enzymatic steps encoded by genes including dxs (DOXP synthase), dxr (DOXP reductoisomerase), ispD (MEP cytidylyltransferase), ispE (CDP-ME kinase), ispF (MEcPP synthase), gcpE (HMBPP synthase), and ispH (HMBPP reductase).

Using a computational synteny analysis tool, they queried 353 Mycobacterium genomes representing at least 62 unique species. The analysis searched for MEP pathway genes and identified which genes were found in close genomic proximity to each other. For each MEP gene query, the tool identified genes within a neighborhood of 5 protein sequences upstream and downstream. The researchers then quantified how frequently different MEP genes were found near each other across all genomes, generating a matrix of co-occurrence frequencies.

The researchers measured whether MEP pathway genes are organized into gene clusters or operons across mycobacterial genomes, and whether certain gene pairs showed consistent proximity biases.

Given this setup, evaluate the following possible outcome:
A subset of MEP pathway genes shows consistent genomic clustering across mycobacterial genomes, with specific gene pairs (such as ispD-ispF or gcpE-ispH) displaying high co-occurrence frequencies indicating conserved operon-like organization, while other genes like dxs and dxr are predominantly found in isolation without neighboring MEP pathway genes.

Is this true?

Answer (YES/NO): NO